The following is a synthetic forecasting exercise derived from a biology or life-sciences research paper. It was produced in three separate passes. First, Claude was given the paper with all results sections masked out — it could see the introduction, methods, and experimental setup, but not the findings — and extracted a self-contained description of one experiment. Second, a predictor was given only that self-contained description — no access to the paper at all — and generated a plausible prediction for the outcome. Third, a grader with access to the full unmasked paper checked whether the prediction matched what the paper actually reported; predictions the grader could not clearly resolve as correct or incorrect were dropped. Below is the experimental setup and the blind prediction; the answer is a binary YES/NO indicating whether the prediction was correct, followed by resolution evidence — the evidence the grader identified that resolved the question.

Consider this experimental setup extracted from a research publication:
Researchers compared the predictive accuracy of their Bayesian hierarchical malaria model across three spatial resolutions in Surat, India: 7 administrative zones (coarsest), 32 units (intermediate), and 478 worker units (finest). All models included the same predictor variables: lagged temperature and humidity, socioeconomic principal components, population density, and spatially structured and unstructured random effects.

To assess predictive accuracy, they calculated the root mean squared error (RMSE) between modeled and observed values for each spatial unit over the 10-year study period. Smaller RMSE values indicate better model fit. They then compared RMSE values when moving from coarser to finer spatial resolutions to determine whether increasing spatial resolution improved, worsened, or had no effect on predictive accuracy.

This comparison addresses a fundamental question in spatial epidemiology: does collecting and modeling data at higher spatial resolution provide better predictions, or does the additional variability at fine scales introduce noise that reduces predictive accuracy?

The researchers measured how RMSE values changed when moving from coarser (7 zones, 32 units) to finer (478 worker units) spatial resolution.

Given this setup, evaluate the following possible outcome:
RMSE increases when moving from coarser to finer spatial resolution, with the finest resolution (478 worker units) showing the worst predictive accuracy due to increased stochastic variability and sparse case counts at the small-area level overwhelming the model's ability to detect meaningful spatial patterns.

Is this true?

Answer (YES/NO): NO